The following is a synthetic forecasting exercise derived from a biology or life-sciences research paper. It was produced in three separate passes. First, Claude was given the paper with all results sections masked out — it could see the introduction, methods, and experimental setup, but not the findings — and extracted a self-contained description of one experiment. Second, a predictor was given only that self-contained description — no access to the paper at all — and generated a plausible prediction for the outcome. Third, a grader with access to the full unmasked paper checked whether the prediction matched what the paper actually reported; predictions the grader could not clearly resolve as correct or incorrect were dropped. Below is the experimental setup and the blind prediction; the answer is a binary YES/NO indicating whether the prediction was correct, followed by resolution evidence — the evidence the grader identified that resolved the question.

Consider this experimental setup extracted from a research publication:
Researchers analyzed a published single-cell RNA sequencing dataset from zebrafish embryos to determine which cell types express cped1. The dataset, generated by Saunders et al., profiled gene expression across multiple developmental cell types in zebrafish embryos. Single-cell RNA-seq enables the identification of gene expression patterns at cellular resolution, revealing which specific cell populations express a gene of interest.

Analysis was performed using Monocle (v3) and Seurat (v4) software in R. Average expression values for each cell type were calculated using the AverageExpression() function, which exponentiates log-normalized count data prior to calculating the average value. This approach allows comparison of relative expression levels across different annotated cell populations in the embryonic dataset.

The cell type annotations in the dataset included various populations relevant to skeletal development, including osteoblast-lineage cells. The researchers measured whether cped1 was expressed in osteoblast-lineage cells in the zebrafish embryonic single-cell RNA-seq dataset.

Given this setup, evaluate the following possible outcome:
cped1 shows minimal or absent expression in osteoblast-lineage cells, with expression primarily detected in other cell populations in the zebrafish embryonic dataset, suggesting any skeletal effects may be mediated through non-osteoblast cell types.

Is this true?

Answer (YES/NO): NO